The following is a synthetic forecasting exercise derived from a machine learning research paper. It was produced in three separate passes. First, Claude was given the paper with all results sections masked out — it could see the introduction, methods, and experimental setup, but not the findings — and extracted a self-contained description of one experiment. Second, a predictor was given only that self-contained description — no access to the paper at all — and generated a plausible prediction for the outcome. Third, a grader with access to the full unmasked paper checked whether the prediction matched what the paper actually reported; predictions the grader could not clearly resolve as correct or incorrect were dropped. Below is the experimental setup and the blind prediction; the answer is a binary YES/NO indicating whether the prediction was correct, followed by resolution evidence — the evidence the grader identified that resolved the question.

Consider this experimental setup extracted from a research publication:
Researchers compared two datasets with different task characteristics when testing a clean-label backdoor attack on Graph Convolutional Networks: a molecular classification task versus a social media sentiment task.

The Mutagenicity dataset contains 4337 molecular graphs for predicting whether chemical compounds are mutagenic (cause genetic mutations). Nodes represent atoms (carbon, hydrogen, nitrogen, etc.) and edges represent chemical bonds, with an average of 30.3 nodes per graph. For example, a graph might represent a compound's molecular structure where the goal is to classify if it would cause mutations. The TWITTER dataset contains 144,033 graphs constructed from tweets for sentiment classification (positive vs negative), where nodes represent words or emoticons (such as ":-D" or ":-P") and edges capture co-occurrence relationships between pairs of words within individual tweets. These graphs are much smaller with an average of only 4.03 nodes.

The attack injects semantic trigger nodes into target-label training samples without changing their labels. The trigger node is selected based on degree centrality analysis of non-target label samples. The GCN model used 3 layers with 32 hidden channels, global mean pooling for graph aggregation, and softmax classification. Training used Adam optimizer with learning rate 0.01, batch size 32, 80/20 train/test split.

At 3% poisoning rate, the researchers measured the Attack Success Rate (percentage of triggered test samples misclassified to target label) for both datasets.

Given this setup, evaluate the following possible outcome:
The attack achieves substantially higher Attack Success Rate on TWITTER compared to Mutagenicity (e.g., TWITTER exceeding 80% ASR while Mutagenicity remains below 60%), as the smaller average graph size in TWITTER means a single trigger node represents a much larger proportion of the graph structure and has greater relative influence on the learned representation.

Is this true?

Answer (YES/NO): NO